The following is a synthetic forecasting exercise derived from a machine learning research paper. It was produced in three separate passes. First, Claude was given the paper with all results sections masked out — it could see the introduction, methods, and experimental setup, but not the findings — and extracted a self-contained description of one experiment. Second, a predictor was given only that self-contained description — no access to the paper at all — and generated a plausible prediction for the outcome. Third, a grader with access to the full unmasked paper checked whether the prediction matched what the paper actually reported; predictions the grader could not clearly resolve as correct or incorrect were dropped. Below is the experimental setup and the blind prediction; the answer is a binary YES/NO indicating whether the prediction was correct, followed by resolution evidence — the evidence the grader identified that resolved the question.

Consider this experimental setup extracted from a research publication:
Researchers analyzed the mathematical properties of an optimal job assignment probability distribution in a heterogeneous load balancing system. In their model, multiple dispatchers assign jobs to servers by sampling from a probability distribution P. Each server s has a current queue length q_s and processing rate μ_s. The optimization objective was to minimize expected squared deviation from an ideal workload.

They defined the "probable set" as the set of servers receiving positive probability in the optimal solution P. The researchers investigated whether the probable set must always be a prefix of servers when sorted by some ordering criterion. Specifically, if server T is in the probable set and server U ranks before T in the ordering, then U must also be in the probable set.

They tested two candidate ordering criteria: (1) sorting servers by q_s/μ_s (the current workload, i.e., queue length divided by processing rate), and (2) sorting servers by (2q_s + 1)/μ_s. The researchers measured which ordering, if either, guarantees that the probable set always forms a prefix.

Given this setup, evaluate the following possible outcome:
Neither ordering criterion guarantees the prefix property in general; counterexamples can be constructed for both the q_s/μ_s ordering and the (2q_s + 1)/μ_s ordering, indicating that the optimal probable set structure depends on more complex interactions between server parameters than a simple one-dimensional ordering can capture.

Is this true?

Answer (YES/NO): NO